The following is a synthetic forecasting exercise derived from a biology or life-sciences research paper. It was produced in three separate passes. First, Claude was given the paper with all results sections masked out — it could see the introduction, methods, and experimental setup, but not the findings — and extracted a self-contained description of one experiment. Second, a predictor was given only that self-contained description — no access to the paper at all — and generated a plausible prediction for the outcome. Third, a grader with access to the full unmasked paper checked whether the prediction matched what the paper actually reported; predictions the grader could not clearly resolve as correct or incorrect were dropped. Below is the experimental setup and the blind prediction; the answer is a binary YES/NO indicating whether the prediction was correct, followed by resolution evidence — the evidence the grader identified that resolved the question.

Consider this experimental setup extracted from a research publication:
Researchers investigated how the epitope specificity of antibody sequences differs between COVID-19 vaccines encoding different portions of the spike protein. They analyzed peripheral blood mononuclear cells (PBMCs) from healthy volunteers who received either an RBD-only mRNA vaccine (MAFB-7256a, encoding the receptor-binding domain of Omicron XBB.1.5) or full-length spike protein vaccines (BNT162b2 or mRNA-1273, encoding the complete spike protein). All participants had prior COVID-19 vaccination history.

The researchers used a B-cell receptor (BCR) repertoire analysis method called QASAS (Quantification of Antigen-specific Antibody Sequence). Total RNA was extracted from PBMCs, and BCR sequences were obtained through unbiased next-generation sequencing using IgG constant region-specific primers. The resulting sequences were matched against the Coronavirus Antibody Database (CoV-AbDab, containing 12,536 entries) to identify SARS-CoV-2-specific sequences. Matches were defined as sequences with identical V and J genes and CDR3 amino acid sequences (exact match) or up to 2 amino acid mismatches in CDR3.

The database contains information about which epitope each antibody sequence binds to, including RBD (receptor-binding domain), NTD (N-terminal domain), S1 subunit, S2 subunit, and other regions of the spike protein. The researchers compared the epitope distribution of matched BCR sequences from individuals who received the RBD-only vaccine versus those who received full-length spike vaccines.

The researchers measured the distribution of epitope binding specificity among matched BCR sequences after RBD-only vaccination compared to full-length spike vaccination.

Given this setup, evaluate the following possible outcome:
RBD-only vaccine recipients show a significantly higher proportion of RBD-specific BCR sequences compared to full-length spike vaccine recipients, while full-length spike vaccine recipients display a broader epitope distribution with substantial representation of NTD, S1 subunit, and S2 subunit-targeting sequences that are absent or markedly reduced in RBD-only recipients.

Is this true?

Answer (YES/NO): YES